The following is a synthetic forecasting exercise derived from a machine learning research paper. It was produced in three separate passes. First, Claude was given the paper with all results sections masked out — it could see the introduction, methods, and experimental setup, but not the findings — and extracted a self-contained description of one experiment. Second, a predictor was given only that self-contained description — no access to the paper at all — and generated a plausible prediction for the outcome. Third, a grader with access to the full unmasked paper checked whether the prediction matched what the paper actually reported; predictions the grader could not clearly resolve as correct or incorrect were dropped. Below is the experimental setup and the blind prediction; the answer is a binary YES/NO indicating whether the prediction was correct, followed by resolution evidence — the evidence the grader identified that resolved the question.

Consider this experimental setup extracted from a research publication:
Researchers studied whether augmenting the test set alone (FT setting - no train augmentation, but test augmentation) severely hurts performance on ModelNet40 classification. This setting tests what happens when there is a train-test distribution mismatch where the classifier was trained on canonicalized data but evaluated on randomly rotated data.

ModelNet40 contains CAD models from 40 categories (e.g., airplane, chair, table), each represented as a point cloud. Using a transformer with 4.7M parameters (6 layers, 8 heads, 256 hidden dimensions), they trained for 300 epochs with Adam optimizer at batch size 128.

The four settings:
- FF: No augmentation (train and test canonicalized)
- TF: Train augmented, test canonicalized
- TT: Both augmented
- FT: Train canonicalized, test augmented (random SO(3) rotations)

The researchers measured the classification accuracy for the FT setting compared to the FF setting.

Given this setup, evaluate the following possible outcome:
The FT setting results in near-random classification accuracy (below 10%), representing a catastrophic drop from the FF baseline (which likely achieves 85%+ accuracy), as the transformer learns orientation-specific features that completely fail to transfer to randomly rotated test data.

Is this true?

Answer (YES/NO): NO